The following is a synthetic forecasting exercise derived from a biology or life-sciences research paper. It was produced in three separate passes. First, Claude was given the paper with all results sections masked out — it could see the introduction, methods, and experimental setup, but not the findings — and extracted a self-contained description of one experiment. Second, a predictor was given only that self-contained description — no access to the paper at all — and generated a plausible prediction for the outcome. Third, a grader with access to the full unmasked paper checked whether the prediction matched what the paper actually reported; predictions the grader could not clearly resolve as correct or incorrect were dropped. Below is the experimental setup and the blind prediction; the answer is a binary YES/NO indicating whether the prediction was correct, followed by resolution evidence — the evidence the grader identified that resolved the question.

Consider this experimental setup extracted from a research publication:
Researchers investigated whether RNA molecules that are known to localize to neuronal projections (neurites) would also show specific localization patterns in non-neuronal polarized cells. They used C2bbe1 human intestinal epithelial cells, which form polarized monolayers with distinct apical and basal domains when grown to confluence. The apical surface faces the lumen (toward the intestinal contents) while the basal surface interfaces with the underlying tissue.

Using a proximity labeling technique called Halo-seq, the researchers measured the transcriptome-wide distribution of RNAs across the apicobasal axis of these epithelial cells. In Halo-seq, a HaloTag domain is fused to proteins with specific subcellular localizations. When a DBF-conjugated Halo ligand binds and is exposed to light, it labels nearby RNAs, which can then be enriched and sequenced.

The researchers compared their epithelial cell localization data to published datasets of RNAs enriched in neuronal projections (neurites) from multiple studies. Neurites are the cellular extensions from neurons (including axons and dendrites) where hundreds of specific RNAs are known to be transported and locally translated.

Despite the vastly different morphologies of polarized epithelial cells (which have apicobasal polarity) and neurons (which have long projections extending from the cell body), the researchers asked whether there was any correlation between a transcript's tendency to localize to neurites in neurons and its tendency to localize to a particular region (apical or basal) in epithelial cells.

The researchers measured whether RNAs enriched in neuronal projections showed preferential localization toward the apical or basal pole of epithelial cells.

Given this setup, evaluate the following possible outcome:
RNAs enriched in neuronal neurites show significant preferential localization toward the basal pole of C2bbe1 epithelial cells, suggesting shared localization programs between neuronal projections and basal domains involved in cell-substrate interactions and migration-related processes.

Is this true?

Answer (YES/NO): YES